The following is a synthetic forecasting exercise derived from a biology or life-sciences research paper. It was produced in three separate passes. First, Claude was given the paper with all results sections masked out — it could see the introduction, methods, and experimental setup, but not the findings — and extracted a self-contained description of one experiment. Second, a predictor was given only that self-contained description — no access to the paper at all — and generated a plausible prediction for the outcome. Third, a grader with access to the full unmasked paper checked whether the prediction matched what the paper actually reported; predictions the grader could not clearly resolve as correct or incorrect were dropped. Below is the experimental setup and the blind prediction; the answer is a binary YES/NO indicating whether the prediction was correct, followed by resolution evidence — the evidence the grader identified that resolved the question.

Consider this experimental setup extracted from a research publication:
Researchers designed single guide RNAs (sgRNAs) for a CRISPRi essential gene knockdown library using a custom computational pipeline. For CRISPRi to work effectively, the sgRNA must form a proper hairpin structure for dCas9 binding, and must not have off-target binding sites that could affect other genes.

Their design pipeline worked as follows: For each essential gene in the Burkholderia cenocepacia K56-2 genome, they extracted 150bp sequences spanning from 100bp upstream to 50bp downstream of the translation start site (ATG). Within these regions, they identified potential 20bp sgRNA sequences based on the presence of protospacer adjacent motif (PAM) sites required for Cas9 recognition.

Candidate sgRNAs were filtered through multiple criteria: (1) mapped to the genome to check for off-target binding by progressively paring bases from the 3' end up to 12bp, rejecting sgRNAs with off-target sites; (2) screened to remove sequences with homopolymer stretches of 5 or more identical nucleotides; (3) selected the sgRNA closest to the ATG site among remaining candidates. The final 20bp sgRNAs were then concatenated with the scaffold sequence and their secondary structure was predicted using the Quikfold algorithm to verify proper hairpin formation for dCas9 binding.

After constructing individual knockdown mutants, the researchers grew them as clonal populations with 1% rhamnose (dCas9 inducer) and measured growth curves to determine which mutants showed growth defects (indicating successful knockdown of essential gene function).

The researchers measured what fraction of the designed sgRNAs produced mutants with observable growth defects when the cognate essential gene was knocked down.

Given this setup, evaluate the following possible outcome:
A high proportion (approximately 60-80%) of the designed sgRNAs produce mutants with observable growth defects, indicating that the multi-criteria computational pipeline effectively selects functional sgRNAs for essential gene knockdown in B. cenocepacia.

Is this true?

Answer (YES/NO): NO